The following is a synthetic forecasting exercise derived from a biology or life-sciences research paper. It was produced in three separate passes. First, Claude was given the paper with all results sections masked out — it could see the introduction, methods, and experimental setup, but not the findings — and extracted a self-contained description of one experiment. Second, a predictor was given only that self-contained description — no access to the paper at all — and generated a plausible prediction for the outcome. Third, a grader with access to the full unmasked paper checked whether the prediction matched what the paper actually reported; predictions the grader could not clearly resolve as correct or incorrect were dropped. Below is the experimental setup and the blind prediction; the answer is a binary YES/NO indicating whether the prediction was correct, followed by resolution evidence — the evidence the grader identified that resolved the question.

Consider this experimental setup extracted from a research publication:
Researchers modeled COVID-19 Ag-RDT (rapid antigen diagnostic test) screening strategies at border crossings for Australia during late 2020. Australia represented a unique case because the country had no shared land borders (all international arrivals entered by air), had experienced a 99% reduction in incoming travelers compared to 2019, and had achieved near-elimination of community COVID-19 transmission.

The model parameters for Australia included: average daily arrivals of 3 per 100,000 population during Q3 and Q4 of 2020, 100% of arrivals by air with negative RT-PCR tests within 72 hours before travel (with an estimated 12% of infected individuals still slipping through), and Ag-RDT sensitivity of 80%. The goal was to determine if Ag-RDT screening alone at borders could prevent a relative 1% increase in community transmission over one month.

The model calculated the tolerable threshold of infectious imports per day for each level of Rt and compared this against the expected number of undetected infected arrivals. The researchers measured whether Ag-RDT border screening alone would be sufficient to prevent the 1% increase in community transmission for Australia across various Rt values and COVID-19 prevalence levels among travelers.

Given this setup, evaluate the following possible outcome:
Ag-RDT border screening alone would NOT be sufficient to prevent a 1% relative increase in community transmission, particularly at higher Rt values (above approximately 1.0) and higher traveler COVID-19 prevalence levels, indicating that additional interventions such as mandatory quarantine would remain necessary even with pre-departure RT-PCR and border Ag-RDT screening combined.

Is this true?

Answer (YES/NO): NO